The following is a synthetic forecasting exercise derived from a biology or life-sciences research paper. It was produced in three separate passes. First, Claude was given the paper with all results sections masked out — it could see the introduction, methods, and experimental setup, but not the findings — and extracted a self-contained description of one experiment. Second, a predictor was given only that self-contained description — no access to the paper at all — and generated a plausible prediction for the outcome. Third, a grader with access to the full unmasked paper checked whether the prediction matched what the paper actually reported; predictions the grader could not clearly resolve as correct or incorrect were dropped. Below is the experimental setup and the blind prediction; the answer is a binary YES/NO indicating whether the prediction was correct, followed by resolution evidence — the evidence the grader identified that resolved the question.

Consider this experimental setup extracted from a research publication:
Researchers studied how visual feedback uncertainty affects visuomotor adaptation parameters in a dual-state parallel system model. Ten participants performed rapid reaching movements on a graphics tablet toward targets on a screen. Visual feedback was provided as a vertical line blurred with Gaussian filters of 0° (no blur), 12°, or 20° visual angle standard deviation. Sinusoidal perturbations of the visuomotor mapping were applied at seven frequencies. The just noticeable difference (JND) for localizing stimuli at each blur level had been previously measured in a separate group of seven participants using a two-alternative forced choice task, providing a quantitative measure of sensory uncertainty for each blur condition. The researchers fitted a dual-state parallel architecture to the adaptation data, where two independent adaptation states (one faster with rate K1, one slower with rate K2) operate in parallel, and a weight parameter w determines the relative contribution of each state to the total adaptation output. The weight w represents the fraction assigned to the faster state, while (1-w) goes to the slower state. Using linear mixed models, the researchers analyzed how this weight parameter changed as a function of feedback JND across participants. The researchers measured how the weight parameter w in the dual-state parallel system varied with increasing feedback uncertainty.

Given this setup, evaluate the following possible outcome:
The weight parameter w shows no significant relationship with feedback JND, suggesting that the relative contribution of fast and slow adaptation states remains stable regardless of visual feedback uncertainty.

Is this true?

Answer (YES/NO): NO